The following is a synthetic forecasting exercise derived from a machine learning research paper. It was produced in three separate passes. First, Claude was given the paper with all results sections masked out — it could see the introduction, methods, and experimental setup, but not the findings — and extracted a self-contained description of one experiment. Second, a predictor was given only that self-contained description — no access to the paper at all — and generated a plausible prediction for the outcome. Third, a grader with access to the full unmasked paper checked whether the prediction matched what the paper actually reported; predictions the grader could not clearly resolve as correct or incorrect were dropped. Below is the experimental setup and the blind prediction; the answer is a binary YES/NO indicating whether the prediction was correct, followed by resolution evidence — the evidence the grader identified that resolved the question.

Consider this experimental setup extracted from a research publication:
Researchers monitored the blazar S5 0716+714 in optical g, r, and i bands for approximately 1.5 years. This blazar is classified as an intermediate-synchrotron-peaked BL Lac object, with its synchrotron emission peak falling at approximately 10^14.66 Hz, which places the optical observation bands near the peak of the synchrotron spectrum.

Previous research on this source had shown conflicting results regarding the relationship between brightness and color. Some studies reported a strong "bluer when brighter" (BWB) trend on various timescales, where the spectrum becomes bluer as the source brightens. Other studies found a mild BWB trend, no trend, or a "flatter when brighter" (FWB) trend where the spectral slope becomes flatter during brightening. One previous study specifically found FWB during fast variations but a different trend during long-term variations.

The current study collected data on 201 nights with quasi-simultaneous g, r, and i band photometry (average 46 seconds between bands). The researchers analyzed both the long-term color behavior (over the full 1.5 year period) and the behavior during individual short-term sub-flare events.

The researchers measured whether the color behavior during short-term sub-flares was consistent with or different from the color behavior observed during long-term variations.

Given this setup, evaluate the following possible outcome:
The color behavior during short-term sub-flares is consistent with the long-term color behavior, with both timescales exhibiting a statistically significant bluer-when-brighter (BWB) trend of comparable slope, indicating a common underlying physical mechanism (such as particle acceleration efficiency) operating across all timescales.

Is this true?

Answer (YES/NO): NO